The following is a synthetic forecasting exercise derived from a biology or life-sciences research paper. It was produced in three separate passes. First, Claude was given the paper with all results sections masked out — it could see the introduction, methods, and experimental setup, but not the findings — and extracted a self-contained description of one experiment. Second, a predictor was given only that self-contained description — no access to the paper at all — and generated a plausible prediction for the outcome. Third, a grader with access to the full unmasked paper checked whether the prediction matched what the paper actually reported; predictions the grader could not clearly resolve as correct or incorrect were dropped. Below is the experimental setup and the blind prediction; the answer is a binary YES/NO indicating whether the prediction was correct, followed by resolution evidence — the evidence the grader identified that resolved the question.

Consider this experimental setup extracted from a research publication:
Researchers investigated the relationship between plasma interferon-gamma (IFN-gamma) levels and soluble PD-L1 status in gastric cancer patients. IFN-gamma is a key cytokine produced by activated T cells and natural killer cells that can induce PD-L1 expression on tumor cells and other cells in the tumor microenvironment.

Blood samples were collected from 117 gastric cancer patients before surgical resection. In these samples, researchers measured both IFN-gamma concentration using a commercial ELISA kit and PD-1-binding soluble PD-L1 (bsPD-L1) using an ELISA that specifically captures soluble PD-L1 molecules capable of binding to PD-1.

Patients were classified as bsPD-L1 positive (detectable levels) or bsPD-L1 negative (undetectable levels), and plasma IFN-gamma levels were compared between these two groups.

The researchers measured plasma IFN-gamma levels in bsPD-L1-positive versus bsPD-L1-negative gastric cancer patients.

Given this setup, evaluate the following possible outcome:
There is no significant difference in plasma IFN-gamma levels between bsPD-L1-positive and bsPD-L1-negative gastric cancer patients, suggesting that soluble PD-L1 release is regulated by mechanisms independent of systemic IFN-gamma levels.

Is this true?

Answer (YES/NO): NO